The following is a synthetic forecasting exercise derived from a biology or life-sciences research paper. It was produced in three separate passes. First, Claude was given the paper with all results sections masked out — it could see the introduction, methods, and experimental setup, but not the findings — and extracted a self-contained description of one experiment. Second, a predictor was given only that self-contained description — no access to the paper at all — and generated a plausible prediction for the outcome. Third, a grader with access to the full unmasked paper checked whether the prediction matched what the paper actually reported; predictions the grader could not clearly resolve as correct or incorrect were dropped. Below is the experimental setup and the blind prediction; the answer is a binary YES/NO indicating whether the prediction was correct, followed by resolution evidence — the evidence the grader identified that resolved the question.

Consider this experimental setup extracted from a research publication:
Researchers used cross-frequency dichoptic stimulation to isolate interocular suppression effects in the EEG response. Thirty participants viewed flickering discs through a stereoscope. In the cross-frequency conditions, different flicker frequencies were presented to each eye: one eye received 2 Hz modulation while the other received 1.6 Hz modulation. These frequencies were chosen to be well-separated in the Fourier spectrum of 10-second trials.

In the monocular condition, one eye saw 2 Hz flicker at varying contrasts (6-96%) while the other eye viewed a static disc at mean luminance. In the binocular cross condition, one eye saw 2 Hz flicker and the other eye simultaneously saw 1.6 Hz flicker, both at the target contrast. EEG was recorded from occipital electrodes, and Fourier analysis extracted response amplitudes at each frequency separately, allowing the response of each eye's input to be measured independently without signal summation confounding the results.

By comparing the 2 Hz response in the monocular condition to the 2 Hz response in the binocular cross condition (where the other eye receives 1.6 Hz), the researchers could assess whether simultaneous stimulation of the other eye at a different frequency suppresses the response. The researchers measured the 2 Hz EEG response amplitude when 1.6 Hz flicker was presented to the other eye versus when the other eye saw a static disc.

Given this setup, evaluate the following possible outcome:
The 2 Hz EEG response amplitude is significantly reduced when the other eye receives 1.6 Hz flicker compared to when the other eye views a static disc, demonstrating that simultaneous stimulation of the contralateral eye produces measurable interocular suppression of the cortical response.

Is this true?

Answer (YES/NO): NO